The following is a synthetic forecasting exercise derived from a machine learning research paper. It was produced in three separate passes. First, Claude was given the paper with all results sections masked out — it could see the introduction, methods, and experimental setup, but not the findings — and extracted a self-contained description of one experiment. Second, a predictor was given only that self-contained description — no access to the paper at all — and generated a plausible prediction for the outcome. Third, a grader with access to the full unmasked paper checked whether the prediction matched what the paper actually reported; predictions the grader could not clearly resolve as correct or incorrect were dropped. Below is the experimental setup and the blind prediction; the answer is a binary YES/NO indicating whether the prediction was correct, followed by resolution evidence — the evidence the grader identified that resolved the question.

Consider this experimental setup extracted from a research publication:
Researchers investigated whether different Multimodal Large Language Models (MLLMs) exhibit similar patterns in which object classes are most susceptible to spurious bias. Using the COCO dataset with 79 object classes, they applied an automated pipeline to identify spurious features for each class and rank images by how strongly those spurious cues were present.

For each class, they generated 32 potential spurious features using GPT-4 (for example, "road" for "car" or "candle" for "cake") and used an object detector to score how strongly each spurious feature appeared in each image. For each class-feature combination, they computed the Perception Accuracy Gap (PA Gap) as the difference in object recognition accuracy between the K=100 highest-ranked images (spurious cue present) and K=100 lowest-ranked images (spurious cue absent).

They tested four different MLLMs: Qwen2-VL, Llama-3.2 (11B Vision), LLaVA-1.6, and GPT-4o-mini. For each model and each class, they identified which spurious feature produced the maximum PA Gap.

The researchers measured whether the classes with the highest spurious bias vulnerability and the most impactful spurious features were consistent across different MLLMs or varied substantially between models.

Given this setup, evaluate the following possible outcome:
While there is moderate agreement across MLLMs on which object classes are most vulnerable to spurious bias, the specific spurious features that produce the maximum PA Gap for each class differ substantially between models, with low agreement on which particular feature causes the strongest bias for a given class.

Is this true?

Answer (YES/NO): NO